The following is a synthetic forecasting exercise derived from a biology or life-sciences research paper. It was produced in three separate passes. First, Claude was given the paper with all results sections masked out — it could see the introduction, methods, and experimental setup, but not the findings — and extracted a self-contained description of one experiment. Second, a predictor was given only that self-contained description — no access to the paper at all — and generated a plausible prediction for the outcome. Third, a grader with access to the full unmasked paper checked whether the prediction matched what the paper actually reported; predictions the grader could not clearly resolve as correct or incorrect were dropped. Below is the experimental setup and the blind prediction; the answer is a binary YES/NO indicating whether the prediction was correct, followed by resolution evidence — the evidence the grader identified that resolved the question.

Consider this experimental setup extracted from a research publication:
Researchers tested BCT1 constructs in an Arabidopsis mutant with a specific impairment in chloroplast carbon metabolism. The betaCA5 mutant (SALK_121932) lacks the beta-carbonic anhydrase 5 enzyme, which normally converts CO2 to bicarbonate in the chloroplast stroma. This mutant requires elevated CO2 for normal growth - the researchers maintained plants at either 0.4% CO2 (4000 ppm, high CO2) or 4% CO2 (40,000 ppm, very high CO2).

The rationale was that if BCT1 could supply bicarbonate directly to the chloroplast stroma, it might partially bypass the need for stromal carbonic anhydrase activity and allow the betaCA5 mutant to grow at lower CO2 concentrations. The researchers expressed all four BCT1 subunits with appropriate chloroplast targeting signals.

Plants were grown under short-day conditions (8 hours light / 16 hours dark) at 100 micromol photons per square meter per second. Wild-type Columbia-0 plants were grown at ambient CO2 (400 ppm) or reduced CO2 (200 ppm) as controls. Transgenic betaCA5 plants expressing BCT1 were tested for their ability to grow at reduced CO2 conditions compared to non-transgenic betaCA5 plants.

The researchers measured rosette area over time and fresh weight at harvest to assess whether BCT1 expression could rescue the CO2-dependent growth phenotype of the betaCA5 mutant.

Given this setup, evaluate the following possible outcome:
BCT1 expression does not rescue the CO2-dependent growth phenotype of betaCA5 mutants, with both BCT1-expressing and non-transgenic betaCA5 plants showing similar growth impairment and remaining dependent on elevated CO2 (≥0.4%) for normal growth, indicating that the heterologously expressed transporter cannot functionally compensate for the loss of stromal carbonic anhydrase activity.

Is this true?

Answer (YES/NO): YES